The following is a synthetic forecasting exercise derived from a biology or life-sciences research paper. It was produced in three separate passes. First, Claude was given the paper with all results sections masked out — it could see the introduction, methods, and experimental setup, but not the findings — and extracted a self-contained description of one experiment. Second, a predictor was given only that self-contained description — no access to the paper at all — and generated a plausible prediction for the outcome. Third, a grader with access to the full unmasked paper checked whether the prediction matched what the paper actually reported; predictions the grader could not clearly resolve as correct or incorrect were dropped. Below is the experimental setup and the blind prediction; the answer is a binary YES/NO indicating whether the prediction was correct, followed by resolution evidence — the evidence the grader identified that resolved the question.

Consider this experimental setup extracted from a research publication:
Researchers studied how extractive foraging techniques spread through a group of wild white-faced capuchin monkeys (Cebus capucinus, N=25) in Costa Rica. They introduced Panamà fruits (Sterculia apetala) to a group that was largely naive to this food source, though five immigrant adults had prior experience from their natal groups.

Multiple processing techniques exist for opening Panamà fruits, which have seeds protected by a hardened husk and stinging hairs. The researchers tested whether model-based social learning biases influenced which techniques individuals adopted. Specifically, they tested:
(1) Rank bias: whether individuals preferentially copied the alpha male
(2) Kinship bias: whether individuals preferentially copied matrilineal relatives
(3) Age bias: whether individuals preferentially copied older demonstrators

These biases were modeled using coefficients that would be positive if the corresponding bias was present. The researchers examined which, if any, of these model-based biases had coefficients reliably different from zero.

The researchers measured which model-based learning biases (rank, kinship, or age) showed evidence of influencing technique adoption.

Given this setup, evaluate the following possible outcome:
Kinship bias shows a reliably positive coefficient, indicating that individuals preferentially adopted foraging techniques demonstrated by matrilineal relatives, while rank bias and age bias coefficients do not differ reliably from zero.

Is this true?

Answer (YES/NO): NO